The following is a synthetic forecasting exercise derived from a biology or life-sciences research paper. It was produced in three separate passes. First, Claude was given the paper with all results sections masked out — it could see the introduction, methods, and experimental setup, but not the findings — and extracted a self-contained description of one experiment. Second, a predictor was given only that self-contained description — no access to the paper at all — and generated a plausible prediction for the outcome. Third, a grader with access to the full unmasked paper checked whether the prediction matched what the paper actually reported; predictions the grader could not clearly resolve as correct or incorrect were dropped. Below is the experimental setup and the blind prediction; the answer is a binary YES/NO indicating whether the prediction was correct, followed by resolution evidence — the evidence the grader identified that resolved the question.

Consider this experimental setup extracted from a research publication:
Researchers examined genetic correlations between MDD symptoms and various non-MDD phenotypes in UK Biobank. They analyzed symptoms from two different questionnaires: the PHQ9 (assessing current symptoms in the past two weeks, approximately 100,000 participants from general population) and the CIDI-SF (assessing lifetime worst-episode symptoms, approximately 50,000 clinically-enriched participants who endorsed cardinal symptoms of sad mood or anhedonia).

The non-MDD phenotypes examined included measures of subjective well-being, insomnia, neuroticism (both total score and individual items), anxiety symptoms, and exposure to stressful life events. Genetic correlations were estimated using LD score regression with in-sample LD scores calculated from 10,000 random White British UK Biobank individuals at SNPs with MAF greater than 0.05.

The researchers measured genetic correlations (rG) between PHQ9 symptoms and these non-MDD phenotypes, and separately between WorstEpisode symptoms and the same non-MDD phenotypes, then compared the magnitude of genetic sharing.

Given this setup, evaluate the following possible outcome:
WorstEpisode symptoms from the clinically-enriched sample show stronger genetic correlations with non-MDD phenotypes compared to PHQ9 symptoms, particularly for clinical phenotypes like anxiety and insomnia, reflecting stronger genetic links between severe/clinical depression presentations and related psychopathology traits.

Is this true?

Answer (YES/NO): NO